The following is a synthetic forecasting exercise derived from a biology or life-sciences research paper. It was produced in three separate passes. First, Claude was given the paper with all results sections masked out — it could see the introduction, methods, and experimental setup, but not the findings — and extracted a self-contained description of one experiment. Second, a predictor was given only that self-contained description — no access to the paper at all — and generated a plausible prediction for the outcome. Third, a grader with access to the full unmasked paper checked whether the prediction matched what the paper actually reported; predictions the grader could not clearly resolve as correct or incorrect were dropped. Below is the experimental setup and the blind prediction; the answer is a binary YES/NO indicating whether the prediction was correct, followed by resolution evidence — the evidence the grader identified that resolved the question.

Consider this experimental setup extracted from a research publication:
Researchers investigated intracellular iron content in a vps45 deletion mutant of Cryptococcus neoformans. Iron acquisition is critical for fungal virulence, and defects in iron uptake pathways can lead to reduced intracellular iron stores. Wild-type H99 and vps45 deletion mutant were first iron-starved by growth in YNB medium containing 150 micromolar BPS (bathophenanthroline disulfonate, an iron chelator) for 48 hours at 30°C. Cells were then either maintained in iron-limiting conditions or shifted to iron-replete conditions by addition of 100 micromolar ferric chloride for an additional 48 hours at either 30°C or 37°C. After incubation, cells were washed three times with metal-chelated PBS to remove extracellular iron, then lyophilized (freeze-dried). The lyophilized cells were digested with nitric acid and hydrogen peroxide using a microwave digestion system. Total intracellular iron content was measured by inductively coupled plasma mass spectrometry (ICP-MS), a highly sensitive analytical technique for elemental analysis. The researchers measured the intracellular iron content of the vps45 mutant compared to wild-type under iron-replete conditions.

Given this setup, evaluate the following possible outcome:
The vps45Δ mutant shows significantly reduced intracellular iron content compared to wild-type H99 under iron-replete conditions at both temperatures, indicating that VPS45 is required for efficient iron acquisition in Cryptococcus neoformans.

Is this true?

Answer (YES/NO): NO